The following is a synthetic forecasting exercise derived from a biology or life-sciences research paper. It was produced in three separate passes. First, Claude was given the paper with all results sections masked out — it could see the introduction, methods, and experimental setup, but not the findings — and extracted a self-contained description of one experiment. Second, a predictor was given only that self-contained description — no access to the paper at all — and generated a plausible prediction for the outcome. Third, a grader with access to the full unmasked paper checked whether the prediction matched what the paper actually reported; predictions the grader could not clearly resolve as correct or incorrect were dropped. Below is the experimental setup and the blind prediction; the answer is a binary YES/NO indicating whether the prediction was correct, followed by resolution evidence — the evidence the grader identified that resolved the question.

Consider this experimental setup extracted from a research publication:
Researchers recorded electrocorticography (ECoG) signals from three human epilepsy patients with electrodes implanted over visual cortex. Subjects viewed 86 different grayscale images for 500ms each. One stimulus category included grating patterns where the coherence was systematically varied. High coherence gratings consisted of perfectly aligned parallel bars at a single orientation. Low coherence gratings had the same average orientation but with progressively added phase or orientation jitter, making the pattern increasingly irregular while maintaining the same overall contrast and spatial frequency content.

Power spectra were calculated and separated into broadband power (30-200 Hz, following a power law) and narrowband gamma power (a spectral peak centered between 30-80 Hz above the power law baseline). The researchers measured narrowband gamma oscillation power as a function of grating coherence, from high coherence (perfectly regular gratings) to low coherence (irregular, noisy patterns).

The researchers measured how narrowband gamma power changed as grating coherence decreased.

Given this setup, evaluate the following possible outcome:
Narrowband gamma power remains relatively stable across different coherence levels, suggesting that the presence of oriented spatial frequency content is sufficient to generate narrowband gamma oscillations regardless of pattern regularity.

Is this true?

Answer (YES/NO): NO